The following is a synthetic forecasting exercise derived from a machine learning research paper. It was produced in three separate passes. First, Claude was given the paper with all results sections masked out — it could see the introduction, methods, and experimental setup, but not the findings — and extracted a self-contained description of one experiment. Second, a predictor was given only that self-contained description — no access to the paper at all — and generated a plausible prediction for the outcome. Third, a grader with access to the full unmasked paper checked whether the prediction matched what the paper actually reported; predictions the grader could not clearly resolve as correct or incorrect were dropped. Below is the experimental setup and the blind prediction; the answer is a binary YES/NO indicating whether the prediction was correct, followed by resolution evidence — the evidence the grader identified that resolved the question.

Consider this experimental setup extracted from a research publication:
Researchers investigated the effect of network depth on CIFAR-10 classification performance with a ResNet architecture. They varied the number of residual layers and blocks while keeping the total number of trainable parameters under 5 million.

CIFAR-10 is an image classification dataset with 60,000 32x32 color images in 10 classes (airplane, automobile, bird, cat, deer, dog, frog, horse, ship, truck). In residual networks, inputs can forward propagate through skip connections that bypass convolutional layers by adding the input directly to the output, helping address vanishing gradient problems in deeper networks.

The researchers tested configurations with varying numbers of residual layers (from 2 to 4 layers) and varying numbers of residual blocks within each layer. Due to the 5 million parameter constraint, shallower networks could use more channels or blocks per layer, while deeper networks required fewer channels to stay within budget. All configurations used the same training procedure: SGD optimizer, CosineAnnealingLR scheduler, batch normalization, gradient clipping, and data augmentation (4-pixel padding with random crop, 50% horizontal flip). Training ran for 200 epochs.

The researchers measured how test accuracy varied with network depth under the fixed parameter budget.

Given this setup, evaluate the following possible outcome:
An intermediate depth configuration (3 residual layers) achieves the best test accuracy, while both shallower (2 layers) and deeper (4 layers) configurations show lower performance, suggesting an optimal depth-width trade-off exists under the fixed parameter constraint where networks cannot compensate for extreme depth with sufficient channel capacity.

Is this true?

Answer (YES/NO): NO